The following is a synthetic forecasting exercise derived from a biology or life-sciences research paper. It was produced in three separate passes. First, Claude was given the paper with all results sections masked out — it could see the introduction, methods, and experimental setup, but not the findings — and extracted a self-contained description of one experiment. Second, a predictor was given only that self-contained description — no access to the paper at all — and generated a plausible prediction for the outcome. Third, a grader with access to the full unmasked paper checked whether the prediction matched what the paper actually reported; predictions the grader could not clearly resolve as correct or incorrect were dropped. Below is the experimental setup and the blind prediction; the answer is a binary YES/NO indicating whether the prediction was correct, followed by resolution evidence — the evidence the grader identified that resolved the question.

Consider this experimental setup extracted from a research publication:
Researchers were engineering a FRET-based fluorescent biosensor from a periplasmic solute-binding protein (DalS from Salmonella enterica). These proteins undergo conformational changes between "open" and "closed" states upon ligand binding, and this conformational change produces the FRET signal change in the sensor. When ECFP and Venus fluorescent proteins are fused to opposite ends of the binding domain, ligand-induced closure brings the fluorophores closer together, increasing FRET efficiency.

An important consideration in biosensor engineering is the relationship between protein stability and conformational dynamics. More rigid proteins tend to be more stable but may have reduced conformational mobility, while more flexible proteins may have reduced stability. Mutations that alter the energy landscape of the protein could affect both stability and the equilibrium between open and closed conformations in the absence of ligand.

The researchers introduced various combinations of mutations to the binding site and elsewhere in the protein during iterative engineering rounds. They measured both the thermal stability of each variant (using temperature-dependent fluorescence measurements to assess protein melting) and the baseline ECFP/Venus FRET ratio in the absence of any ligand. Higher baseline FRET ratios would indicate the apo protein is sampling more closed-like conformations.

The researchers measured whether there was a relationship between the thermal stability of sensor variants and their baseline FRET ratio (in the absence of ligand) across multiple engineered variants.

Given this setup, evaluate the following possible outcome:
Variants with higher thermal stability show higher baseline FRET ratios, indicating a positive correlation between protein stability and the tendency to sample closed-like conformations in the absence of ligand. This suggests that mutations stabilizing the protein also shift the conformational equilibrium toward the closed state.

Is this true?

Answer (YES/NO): NO